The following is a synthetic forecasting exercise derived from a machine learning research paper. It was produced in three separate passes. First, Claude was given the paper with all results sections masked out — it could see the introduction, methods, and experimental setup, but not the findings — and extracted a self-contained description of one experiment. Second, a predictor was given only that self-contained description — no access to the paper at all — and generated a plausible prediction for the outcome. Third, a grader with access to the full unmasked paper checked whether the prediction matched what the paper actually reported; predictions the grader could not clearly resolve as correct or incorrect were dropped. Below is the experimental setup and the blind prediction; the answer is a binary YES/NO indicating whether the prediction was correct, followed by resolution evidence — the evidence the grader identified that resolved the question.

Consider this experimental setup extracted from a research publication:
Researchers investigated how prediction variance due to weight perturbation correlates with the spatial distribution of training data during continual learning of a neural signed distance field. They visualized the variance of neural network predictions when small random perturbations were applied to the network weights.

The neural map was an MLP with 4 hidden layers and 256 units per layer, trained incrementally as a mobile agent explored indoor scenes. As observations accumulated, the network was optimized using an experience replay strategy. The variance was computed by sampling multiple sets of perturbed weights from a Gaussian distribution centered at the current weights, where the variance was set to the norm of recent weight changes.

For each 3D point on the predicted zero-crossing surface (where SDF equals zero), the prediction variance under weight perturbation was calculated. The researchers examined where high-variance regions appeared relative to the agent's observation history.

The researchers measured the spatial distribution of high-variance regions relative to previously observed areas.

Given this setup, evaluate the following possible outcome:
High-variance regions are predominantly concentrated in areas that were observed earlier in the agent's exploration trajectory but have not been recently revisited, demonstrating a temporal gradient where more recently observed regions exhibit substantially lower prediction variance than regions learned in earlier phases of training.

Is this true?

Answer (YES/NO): NO